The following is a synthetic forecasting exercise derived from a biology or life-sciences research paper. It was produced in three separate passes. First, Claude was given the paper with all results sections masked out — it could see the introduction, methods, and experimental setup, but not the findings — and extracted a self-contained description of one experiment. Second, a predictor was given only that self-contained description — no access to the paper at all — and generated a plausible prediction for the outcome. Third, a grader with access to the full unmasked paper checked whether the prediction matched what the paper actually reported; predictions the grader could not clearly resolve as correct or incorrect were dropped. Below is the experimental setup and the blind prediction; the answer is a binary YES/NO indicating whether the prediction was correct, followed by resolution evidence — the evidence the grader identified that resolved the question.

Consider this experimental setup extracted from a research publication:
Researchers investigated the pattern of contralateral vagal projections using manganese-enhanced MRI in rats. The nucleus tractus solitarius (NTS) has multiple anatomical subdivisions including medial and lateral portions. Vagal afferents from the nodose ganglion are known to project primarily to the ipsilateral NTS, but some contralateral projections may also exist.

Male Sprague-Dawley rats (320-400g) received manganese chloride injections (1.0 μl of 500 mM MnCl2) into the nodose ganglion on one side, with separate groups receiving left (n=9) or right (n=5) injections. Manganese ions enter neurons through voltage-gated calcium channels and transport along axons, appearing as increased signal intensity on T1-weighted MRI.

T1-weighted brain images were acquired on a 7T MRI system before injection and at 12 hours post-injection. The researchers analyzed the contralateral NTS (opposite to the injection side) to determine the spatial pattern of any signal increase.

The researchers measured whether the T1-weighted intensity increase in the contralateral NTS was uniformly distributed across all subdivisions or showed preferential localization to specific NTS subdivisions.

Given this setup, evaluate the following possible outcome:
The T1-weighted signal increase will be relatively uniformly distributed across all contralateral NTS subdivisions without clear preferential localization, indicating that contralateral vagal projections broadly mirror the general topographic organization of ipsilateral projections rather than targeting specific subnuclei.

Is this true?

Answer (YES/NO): NO